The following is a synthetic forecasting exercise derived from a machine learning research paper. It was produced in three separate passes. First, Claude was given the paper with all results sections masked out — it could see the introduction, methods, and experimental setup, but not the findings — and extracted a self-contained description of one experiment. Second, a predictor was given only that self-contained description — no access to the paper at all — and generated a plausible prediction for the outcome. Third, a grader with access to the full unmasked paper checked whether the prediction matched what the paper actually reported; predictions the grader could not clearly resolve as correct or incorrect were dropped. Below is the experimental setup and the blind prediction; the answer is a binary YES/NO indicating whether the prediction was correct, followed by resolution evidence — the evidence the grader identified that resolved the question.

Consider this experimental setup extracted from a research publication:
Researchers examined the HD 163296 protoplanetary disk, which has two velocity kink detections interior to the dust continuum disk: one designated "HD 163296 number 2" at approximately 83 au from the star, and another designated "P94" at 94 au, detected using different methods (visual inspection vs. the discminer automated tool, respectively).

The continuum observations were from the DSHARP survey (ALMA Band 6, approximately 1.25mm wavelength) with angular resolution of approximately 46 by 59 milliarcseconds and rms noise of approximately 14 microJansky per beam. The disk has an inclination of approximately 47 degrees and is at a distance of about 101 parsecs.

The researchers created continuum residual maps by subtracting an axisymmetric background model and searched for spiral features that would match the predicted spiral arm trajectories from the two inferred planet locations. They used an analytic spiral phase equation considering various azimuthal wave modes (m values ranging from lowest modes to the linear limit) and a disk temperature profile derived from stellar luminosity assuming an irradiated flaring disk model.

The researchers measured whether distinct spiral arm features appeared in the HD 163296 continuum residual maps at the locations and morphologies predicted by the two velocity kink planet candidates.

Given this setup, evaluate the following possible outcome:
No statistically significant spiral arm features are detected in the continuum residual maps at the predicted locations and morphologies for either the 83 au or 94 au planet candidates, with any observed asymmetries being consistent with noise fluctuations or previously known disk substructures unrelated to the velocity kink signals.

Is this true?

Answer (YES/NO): YES